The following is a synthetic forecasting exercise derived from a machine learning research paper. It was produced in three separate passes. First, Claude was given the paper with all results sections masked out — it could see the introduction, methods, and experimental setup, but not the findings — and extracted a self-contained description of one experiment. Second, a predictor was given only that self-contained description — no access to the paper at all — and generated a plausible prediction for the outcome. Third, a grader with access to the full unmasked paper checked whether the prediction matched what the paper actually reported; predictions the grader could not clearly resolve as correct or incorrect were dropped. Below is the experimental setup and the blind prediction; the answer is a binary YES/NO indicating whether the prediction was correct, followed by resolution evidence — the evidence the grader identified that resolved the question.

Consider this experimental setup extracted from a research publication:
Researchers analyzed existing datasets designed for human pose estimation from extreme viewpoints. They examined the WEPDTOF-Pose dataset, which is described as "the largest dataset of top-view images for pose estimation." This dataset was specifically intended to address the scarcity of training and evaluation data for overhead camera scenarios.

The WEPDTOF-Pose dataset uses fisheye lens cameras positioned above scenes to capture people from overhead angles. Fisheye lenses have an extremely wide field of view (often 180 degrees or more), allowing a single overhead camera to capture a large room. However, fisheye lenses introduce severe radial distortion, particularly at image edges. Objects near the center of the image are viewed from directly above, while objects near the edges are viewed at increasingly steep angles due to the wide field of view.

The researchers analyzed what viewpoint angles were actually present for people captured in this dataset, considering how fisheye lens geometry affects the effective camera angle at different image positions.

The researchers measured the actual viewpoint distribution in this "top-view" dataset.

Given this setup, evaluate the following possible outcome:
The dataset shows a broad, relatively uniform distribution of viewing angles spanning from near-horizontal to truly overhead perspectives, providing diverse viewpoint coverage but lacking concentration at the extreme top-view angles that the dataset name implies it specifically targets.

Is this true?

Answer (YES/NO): NO